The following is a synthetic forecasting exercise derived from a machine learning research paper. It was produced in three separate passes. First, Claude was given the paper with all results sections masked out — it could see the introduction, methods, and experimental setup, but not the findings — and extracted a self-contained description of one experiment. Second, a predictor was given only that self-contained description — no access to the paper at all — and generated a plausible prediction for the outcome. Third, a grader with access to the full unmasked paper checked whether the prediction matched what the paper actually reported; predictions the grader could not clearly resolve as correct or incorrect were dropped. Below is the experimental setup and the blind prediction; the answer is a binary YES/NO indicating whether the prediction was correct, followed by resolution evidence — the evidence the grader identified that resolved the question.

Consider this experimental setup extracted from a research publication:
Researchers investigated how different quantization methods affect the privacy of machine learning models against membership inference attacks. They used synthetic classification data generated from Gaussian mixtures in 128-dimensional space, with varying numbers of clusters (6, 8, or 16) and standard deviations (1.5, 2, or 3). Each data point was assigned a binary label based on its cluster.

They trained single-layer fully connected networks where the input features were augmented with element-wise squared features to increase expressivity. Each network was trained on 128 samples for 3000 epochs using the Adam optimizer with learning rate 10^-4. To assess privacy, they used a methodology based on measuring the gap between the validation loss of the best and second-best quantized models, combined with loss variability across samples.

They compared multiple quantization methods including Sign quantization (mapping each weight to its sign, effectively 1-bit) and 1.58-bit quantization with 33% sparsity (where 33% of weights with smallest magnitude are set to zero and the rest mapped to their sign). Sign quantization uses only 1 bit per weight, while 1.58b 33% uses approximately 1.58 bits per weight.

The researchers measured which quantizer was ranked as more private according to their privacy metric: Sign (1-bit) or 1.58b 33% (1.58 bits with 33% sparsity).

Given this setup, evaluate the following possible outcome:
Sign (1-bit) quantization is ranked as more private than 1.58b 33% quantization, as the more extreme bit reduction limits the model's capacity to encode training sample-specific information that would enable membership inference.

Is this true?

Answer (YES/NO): NO